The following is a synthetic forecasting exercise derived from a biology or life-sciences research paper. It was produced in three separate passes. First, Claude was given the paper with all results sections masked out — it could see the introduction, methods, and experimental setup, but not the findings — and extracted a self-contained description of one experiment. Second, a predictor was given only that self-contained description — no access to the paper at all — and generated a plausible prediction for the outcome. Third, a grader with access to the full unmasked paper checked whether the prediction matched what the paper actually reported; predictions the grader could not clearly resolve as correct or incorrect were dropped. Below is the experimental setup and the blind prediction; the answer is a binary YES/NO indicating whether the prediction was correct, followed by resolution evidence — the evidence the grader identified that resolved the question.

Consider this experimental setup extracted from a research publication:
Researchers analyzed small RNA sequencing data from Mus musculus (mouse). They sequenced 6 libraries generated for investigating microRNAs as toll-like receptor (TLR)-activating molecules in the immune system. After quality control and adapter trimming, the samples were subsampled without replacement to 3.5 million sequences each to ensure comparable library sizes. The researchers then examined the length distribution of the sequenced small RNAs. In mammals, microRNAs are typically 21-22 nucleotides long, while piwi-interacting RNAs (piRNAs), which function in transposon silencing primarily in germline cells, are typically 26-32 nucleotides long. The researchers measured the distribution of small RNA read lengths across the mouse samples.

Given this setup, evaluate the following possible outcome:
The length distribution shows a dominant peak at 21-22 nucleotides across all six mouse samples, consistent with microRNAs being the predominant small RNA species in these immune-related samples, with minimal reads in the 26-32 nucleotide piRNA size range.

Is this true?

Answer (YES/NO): NO